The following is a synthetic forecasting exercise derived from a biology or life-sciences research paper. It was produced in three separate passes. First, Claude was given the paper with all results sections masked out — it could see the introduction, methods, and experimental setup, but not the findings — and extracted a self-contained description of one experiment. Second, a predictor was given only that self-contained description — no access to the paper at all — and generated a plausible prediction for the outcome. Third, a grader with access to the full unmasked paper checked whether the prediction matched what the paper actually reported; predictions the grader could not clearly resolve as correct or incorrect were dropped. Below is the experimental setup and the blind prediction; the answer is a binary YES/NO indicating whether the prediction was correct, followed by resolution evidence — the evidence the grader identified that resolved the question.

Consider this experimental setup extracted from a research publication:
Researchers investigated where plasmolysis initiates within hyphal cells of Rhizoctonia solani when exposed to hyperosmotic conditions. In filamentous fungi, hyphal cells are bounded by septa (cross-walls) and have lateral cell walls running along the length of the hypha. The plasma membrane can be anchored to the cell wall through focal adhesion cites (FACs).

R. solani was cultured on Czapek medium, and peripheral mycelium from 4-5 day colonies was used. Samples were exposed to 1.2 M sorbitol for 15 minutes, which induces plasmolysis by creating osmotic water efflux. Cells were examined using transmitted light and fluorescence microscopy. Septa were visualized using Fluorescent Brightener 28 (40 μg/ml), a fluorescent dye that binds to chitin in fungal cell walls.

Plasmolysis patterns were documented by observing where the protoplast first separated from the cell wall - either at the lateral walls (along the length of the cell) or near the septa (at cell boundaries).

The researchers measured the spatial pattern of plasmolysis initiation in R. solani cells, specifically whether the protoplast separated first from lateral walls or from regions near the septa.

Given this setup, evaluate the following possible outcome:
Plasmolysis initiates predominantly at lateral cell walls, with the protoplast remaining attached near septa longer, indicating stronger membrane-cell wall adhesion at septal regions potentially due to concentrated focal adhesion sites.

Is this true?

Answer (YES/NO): NO